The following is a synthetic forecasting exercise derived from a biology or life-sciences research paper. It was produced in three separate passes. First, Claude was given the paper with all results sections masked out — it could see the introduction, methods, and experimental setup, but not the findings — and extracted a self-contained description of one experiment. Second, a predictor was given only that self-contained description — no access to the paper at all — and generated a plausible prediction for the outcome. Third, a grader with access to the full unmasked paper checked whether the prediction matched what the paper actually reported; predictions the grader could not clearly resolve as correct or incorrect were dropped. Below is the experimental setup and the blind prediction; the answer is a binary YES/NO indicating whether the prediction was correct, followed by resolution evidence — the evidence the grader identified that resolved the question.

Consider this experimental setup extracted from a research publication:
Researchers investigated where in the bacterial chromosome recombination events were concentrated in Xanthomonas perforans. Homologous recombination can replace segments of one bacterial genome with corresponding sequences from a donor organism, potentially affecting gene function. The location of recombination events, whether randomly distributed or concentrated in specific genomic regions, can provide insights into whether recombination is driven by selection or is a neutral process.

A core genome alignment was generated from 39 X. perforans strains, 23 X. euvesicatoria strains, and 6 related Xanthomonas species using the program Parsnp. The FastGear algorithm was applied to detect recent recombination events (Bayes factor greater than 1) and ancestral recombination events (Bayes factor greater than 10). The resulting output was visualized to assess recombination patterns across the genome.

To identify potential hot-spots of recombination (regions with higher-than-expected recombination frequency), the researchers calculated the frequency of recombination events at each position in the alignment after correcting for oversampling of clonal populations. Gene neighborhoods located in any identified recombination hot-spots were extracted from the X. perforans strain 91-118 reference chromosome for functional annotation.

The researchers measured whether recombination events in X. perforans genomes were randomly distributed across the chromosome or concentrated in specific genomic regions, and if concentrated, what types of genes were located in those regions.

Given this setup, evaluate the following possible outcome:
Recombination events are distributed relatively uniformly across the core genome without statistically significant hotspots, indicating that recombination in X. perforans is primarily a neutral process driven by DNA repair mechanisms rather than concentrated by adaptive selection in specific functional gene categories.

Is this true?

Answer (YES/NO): NO